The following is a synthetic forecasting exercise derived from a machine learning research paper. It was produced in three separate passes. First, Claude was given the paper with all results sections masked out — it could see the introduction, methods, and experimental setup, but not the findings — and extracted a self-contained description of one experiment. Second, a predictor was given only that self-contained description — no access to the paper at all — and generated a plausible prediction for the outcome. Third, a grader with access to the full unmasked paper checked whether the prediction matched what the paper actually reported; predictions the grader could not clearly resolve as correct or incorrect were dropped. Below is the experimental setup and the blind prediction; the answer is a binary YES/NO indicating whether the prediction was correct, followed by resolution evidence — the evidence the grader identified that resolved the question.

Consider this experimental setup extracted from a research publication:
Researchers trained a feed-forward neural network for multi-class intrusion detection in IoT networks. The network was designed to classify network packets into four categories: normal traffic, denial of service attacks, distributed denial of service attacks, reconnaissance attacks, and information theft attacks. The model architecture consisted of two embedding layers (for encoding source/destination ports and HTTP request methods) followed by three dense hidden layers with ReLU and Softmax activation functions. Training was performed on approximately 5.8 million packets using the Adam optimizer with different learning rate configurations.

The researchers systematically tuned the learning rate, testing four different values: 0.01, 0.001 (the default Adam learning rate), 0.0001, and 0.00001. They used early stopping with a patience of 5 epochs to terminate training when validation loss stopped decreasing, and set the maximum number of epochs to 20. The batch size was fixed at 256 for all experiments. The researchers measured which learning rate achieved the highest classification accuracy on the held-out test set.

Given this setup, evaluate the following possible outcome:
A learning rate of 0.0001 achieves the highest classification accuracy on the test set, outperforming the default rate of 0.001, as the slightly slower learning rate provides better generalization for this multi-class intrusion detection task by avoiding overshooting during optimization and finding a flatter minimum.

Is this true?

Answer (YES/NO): YES